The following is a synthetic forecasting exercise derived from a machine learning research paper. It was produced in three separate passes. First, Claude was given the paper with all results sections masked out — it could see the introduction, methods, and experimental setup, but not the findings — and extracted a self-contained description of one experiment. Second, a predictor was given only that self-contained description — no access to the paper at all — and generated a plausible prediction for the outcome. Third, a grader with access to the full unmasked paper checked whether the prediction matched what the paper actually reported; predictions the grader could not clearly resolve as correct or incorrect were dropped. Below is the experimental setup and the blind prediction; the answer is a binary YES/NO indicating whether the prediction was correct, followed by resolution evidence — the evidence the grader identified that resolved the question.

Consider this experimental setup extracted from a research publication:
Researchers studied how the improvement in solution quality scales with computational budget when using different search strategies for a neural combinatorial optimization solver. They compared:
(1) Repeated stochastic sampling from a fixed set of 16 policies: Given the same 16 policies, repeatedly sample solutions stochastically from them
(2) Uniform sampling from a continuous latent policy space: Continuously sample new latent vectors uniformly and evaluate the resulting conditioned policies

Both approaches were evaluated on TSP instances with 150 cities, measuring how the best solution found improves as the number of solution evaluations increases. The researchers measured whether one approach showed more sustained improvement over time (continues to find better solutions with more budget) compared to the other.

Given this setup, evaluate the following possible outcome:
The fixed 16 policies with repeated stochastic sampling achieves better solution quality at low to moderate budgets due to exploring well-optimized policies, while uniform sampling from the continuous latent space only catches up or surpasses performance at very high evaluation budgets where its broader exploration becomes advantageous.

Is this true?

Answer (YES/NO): NO